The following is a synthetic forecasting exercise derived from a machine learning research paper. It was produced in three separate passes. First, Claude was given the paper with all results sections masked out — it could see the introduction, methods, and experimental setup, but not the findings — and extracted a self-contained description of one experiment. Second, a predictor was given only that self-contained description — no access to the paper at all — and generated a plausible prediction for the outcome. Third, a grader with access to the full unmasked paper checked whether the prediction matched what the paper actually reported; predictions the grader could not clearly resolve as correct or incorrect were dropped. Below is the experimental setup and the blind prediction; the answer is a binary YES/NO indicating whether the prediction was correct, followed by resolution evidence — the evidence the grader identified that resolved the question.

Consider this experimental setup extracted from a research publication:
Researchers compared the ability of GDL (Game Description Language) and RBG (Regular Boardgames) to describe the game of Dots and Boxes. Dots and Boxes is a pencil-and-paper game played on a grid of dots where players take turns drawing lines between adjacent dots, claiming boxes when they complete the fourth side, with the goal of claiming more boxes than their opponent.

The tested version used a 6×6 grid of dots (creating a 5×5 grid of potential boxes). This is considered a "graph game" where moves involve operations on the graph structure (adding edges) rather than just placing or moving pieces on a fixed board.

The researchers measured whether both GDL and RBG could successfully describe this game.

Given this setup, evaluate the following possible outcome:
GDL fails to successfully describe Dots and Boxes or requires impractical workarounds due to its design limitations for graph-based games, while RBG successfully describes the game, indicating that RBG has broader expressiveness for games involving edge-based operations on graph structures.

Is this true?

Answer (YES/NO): NO